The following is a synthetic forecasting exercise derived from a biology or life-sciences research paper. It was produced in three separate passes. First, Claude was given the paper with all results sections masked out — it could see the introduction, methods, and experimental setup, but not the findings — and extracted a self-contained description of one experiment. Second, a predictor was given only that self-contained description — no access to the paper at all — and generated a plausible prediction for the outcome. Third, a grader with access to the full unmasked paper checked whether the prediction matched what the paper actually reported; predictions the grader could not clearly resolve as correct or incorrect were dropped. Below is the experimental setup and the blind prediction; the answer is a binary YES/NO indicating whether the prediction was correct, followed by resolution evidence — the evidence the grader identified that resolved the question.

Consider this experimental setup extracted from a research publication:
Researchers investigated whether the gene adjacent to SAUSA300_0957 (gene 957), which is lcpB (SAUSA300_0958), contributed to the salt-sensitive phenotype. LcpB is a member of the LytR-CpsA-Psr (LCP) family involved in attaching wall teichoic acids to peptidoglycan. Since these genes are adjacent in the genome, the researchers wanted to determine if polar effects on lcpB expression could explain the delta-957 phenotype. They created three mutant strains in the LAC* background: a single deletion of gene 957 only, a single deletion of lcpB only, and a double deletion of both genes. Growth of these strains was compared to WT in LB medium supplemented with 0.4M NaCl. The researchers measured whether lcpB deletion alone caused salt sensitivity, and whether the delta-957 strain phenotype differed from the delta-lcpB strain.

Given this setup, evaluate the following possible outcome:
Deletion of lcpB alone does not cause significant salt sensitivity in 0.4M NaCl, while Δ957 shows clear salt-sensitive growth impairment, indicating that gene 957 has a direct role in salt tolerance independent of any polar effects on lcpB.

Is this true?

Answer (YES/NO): YES